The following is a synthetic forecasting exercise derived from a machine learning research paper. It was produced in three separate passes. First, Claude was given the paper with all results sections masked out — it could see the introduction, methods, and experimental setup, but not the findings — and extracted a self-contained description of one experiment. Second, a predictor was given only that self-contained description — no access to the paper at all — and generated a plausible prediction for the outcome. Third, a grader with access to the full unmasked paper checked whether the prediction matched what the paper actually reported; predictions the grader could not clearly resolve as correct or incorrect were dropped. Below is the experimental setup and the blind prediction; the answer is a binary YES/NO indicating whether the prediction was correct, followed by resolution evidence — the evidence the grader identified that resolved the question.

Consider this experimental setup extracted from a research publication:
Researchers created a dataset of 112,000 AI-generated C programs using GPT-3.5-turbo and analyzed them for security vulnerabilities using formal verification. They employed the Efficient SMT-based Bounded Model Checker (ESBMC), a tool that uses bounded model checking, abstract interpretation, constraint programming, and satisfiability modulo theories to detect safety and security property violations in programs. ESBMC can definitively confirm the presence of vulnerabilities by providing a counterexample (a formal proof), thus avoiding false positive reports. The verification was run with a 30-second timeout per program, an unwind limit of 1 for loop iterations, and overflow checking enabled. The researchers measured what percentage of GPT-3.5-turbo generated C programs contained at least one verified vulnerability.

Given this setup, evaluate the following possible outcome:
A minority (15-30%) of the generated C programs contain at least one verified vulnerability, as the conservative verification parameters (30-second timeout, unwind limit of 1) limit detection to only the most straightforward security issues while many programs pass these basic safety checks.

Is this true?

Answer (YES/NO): NO